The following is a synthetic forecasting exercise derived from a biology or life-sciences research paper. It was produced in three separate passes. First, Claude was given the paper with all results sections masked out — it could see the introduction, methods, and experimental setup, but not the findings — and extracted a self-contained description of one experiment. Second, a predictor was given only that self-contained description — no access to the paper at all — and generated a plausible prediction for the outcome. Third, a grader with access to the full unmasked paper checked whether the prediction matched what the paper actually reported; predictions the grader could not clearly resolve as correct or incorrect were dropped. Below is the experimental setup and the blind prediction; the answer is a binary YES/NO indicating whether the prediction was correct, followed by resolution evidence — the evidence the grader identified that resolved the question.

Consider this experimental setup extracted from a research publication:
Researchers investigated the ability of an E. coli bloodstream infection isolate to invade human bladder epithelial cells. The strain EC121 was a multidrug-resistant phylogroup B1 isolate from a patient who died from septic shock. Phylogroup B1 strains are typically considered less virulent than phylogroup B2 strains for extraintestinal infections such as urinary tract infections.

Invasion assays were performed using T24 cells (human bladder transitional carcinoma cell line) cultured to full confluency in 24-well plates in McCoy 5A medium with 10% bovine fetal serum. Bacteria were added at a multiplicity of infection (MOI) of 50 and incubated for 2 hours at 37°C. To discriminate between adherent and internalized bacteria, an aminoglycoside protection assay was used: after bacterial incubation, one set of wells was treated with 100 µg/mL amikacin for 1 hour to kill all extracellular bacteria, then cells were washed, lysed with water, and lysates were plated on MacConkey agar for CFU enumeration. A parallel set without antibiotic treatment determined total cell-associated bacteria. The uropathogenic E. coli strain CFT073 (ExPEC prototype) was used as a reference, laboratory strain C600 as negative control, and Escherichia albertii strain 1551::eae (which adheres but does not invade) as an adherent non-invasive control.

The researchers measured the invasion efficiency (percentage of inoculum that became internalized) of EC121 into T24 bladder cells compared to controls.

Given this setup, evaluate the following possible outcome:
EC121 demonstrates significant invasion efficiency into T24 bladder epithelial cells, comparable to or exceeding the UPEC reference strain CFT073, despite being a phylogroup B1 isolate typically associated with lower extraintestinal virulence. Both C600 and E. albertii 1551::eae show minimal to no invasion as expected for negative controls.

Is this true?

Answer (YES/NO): YES